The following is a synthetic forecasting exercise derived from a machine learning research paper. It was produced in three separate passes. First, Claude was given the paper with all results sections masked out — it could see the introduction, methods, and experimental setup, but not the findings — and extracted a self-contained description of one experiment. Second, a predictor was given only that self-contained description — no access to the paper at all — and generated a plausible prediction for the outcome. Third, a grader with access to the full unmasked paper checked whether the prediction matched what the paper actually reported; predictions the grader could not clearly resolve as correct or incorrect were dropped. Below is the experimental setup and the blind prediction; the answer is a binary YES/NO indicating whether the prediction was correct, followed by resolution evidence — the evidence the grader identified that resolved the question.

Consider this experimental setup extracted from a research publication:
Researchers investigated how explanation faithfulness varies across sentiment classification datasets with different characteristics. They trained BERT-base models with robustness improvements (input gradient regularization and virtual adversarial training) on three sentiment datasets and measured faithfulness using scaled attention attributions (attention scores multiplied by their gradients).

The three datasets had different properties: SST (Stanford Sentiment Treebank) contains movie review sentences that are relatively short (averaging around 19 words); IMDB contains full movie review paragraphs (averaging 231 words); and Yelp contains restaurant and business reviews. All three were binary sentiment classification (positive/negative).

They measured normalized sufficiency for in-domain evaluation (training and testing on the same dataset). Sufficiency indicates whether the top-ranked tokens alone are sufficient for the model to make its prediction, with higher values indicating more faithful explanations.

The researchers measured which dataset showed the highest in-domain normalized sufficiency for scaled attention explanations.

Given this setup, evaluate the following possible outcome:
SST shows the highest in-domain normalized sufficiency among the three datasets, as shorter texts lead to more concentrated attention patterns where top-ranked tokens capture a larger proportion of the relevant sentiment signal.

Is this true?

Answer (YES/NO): NO